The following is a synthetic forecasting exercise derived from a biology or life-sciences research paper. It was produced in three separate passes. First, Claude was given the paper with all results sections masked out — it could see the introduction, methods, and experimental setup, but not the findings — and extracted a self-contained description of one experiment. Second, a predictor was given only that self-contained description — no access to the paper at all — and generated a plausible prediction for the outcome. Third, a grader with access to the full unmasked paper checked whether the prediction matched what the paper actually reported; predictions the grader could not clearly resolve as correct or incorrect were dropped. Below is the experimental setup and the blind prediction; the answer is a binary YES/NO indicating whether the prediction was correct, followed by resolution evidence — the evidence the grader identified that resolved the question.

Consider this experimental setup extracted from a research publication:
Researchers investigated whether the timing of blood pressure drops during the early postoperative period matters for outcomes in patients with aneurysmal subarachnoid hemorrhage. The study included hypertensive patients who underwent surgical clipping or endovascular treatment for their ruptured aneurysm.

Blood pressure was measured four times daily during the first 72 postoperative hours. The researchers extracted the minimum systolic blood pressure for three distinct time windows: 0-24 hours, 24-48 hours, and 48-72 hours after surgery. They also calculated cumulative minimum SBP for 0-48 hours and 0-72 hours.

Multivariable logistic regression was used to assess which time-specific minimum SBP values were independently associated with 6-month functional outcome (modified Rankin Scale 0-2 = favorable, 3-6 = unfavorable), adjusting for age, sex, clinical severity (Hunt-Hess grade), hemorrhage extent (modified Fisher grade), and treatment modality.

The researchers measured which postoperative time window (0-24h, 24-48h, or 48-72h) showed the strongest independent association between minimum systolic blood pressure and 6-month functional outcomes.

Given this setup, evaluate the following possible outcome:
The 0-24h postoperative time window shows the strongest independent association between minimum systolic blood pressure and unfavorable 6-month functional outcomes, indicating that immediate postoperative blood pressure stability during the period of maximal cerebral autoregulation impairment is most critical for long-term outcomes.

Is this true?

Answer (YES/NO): NO